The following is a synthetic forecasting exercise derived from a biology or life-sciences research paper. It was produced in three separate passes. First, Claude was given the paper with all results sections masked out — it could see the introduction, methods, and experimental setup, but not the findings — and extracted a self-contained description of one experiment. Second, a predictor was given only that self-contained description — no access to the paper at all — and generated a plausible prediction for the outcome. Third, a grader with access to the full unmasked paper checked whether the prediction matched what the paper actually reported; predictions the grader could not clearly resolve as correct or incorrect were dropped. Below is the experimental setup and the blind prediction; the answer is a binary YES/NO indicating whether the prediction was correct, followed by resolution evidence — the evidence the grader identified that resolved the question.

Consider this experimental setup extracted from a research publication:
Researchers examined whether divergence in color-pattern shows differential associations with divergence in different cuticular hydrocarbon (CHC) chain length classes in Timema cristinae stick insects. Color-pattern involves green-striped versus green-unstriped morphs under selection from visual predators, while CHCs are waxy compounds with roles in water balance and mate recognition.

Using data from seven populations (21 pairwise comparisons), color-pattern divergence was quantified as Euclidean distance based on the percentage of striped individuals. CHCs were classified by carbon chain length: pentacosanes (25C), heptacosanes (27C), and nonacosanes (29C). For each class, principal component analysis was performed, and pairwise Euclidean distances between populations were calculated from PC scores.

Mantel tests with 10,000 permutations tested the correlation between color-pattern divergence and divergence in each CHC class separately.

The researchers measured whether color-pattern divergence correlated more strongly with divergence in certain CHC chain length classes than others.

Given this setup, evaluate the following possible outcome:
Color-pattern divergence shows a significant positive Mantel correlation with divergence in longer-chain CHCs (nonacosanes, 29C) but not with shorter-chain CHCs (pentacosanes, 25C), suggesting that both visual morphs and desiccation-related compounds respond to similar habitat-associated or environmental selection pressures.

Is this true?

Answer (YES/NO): YES